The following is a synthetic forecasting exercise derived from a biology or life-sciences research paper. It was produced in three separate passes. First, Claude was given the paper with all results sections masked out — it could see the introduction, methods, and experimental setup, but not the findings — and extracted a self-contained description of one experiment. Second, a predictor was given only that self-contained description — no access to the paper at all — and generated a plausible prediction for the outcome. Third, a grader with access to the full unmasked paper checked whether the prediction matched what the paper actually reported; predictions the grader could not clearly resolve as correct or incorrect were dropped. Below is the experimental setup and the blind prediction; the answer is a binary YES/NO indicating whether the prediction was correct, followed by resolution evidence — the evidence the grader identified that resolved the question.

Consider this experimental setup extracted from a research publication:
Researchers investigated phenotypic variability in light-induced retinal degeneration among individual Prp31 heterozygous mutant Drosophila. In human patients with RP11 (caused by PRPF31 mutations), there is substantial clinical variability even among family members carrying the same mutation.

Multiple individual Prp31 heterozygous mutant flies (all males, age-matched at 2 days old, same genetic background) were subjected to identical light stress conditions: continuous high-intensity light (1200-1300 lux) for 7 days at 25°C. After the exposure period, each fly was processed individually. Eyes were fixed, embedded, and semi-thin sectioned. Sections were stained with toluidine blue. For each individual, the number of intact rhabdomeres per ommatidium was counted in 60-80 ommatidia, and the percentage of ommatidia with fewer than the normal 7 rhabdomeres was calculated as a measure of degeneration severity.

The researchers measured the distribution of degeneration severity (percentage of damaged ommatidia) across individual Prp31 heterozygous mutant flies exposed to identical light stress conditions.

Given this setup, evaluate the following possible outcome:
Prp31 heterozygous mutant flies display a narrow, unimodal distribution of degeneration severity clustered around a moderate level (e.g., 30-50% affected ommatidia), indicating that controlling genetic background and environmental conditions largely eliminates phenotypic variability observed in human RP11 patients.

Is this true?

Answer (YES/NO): NO